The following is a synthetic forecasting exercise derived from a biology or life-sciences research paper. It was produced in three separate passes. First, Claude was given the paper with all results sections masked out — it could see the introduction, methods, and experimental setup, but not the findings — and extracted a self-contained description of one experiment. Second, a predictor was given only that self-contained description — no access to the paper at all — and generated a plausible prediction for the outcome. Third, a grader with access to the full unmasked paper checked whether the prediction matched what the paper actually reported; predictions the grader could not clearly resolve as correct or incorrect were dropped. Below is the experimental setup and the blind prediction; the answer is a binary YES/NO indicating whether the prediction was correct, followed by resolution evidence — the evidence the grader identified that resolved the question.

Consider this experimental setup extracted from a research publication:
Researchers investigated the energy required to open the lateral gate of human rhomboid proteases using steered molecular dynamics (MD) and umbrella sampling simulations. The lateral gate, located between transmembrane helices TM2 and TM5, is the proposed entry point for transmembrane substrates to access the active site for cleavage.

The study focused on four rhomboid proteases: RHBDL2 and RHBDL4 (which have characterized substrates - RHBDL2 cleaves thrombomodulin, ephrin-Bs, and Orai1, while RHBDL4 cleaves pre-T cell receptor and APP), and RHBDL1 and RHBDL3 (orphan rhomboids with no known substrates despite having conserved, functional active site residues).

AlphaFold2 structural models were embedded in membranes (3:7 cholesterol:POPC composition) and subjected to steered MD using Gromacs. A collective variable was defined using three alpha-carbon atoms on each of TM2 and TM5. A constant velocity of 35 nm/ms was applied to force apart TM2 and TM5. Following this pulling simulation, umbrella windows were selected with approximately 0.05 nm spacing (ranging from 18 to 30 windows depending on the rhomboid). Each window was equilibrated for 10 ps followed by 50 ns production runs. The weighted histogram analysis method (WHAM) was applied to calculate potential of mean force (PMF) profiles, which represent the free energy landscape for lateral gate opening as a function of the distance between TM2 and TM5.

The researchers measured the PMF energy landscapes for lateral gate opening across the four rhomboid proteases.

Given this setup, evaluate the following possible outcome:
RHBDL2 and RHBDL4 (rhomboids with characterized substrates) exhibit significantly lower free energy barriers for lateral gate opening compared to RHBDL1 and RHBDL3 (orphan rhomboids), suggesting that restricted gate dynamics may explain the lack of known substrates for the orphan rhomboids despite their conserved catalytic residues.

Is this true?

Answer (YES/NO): YES